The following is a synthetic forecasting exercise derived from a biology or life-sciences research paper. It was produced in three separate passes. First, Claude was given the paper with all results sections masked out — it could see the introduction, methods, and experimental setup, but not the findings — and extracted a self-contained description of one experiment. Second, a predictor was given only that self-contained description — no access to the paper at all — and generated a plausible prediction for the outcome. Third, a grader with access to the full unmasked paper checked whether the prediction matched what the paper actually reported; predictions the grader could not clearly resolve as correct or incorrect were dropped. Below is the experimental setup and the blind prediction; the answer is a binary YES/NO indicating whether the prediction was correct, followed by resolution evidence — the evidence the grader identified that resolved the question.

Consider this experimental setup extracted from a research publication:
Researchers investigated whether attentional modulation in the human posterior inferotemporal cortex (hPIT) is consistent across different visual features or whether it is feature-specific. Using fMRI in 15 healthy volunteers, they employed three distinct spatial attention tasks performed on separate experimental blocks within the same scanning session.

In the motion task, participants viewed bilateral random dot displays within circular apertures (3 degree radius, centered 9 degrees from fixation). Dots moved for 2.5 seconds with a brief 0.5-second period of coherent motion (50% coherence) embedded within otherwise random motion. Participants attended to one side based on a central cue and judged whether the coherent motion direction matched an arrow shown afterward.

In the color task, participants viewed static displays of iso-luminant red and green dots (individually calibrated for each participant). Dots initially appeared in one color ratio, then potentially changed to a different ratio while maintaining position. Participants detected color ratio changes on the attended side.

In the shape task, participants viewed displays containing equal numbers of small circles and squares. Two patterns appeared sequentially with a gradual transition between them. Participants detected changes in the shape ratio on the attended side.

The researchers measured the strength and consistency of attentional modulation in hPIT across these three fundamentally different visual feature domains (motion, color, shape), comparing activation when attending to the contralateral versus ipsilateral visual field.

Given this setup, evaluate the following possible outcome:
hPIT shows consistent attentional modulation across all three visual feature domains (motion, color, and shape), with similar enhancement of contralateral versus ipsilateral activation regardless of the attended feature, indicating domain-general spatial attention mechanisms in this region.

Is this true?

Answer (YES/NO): YES